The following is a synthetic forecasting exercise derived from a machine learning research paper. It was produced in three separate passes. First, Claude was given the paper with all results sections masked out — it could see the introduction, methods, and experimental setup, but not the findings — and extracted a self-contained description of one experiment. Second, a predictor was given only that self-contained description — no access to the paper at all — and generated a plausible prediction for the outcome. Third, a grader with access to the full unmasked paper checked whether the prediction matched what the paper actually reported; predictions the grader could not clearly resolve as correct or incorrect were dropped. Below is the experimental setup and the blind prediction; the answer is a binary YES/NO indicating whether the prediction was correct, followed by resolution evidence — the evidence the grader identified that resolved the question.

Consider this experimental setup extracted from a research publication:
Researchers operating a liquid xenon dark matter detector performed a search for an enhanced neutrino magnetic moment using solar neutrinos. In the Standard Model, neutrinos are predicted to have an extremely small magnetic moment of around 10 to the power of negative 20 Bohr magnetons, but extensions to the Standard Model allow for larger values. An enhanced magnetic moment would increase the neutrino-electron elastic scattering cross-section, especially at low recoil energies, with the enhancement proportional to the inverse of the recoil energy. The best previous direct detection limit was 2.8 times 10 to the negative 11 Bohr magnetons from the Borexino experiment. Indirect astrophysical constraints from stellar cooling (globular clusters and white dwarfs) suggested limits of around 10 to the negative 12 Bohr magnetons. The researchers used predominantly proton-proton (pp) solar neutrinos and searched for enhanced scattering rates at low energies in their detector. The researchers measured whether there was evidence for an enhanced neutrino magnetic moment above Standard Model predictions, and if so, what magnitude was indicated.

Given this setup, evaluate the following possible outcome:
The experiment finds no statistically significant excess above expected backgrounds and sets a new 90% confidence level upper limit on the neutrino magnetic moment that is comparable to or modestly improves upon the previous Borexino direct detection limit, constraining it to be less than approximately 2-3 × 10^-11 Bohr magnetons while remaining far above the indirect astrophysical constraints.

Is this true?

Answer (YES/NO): NO